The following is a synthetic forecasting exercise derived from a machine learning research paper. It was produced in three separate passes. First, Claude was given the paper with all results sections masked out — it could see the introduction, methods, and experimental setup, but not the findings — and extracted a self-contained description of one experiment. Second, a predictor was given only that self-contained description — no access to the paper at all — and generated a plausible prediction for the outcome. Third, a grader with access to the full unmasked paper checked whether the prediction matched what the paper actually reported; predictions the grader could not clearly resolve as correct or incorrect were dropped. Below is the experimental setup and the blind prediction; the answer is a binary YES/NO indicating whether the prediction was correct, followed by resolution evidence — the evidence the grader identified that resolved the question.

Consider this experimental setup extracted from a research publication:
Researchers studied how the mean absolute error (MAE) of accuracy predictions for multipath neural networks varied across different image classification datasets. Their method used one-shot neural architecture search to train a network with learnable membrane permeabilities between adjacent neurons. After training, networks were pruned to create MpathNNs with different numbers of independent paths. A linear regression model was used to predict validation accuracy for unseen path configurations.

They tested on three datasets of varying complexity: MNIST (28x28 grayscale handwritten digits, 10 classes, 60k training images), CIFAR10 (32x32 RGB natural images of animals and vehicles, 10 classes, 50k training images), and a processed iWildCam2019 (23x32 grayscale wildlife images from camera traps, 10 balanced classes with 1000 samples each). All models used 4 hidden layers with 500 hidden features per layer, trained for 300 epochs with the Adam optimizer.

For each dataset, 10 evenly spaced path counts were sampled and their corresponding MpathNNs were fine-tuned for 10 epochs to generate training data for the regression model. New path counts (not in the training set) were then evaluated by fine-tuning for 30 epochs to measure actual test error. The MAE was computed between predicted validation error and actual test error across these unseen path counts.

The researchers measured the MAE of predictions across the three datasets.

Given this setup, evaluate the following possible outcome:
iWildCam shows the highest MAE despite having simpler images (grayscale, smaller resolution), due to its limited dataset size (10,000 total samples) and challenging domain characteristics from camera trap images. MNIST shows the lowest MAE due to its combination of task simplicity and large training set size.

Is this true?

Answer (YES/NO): YES